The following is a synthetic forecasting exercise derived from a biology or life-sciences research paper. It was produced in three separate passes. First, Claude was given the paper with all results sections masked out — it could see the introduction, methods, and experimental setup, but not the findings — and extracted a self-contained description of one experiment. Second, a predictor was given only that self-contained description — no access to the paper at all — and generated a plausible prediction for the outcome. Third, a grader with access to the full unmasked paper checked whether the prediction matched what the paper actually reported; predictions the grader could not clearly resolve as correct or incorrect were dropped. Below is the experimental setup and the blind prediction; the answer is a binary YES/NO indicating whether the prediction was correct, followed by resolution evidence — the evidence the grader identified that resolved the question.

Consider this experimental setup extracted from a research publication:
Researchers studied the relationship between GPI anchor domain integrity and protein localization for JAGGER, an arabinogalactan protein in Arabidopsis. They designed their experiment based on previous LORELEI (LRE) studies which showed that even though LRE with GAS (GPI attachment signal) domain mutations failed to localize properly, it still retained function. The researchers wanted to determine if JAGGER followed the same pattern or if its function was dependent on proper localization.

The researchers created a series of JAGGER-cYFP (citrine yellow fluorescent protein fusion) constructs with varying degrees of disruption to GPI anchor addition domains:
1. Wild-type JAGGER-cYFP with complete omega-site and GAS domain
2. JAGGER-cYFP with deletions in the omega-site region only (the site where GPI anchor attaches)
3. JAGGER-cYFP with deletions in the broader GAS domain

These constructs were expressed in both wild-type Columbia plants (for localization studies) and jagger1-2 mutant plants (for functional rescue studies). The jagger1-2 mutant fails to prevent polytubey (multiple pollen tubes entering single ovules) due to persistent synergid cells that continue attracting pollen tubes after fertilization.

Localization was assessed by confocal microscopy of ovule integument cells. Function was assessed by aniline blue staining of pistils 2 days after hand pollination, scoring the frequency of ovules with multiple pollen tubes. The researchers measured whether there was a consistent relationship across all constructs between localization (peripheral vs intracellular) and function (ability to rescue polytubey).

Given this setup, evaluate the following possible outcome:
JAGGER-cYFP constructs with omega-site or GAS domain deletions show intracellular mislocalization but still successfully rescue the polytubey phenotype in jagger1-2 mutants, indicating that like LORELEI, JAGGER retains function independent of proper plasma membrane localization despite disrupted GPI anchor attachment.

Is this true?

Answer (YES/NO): NO